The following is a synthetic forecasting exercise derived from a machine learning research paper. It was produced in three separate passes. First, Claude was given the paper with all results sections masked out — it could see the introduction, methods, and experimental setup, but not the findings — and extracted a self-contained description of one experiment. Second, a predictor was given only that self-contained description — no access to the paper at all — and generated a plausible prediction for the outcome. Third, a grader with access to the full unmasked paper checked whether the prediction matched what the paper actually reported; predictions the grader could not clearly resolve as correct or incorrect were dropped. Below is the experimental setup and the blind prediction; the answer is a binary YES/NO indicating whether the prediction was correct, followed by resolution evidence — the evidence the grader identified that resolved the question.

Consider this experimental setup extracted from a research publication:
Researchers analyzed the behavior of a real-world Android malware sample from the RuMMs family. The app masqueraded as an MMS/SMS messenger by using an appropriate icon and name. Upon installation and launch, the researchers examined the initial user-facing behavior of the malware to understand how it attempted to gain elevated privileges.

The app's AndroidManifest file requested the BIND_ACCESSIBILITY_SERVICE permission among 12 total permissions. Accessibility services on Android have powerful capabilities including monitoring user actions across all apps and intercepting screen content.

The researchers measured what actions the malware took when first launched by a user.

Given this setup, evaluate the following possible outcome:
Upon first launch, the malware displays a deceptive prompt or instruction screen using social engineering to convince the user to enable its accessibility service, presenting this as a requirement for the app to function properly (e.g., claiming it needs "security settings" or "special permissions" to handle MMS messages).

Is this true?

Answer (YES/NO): NO